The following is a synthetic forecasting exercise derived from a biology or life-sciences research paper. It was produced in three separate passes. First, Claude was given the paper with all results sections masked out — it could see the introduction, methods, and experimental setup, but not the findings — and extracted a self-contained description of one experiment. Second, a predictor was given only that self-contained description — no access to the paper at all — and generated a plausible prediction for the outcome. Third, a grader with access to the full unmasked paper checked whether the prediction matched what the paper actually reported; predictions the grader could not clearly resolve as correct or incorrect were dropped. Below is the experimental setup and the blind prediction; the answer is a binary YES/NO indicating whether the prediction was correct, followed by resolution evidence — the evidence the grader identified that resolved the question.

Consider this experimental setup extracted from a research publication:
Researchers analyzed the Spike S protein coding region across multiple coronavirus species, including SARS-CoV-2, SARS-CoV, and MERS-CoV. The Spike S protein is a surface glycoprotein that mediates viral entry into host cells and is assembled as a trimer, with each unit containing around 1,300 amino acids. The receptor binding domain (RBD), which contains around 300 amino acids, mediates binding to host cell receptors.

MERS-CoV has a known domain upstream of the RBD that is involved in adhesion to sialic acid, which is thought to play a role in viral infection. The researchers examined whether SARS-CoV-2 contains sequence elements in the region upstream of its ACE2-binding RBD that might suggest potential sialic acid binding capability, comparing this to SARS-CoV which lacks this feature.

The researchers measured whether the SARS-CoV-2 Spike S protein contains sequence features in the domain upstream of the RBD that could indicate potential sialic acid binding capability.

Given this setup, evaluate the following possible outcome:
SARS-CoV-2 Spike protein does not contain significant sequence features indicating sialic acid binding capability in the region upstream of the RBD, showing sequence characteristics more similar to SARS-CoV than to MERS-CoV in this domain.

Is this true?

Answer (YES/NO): NO